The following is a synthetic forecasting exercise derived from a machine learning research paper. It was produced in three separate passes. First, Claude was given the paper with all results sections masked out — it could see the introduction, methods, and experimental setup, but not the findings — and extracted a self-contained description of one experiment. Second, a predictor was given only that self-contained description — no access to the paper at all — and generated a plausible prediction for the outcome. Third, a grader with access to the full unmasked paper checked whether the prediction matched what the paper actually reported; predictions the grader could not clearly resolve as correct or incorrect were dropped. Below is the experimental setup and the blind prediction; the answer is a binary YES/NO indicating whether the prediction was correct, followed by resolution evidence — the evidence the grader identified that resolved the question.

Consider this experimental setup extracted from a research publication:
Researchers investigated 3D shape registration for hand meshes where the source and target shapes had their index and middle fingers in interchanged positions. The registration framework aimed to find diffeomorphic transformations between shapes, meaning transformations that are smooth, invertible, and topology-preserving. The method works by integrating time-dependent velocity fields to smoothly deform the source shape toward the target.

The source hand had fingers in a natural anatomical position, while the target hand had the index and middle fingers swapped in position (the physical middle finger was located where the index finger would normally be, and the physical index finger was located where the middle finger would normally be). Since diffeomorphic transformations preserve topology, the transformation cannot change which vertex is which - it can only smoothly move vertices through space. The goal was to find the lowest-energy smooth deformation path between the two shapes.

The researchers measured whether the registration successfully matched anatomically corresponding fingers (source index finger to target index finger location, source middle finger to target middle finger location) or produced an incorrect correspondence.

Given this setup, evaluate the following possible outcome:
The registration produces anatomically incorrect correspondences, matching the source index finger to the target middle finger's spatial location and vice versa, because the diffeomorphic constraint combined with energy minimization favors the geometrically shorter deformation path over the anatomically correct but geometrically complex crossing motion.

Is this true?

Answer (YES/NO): YES